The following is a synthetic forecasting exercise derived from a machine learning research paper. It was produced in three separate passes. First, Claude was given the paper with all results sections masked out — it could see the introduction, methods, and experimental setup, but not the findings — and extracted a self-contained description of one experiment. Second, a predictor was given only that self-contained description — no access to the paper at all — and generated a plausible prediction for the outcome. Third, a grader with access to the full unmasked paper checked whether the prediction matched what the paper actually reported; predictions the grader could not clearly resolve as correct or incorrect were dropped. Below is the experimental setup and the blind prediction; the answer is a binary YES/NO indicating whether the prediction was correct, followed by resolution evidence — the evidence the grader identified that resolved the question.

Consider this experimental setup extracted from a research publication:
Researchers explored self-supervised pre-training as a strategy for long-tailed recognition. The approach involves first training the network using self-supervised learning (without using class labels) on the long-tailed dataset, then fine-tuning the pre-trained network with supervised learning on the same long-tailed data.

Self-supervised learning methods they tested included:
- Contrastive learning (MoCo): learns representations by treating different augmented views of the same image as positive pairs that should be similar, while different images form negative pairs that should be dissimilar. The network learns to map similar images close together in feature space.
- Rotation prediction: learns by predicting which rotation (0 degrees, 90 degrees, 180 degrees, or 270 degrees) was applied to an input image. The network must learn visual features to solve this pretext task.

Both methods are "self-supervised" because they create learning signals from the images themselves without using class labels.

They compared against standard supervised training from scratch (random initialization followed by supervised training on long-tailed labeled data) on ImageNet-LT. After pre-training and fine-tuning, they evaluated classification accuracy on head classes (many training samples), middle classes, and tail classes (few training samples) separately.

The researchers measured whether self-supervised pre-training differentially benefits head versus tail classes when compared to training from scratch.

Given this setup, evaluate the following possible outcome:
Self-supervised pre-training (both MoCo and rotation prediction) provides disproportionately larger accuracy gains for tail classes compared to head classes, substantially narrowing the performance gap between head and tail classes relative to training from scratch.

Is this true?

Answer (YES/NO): YES